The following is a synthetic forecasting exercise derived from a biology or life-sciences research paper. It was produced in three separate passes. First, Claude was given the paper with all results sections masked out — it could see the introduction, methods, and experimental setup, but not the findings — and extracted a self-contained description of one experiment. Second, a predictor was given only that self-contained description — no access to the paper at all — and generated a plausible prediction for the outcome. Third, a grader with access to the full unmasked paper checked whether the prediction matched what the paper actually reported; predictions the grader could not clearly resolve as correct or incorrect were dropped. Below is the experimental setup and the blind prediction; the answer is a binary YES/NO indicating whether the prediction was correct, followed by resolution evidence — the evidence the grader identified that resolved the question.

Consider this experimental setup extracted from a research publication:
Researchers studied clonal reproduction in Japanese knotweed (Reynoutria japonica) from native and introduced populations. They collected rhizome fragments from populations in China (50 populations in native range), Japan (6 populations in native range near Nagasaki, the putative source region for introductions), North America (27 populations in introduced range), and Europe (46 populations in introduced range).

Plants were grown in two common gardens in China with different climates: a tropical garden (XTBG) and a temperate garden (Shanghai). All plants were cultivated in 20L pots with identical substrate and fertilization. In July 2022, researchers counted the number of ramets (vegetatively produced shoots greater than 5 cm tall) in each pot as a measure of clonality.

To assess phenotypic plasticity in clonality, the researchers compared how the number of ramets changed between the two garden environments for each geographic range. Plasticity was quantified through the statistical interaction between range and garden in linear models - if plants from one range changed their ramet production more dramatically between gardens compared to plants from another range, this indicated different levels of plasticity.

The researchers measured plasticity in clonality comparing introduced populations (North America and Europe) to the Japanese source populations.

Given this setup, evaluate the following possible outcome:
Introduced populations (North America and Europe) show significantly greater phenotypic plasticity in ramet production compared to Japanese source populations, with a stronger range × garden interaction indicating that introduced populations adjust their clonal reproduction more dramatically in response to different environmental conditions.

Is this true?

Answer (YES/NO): YES